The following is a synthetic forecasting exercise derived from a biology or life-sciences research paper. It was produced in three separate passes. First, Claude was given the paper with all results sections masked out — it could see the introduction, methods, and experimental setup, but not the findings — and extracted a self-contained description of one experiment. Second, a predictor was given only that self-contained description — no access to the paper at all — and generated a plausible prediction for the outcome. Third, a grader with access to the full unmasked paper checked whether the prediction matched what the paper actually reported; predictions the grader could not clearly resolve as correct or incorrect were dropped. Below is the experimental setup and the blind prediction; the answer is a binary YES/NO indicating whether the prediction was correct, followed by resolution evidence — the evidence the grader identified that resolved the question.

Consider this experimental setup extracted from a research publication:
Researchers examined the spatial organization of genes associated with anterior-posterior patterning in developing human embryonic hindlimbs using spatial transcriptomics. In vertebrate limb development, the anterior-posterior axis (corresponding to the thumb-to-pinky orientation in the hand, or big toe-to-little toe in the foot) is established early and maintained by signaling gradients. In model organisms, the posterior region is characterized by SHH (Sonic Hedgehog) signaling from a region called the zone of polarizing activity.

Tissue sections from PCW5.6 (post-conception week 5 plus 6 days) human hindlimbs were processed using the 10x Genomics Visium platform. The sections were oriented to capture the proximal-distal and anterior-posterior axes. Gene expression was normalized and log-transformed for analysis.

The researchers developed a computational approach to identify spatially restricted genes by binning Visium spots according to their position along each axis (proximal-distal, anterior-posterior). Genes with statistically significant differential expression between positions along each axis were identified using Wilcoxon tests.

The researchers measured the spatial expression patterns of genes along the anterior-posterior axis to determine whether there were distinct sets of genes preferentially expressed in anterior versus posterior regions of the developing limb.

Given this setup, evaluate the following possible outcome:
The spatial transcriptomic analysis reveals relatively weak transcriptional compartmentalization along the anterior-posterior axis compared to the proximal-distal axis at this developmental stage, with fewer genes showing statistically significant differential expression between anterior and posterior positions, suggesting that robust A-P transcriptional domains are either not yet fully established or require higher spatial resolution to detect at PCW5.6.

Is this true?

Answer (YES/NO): NO